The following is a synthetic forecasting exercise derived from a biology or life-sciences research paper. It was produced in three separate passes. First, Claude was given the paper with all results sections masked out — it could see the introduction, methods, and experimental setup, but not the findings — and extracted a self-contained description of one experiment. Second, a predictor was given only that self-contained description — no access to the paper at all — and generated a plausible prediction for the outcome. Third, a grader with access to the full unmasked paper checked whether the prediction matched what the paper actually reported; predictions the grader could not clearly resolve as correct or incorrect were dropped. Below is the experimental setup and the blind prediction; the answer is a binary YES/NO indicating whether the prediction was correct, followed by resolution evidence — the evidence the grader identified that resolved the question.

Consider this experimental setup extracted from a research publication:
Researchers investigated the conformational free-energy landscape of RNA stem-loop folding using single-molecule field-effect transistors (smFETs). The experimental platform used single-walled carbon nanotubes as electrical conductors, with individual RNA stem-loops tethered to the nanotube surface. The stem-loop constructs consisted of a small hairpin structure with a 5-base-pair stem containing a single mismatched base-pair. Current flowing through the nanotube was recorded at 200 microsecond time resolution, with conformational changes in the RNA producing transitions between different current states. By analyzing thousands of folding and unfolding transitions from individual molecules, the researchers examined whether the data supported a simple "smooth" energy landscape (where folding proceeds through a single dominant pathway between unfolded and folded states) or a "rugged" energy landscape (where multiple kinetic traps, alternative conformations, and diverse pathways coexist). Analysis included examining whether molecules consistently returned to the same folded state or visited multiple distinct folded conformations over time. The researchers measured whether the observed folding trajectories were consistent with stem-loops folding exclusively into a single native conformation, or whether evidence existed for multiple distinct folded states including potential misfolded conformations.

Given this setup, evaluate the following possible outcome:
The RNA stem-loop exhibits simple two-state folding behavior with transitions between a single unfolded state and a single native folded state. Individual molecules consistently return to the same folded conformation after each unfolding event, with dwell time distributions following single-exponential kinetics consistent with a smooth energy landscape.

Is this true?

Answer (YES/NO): NO